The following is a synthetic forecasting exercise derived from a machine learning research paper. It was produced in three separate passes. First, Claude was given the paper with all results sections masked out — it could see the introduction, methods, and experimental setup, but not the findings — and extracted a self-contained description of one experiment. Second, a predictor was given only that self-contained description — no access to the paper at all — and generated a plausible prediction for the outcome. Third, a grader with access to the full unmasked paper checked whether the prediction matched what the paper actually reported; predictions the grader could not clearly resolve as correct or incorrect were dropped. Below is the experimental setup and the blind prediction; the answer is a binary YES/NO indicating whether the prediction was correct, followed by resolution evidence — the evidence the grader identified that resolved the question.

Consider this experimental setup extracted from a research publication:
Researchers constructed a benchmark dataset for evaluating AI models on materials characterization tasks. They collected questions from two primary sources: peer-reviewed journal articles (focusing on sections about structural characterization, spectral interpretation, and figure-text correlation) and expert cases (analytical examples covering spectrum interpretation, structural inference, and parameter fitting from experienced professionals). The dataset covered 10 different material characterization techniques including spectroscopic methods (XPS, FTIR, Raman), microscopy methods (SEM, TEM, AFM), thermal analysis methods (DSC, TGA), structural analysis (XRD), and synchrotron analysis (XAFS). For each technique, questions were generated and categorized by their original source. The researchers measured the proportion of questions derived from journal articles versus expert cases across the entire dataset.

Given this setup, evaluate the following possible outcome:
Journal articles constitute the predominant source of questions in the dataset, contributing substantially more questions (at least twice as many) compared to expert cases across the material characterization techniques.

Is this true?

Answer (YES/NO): YES